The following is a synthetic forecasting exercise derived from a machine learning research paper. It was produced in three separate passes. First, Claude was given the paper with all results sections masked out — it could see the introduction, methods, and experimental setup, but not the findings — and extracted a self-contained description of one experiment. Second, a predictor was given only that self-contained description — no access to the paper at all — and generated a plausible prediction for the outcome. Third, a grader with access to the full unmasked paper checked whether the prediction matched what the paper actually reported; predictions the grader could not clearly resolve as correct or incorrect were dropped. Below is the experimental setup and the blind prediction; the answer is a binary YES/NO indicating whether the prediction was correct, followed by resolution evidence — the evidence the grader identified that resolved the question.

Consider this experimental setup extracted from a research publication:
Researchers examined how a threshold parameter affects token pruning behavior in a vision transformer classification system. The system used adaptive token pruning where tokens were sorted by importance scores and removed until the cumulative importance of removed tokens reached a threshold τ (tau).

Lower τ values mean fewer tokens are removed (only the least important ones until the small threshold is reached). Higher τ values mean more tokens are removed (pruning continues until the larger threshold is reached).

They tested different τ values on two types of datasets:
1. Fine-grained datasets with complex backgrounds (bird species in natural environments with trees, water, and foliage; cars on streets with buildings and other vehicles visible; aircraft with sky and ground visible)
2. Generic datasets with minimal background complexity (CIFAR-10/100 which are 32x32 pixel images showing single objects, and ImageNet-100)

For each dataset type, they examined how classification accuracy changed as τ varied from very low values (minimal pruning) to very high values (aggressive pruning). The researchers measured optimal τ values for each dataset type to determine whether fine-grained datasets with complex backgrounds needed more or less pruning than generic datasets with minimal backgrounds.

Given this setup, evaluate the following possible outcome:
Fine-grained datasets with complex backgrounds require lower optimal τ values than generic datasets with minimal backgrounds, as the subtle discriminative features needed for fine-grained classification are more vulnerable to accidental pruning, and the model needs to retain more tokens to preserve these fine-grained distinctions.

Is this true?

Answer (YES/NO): NO